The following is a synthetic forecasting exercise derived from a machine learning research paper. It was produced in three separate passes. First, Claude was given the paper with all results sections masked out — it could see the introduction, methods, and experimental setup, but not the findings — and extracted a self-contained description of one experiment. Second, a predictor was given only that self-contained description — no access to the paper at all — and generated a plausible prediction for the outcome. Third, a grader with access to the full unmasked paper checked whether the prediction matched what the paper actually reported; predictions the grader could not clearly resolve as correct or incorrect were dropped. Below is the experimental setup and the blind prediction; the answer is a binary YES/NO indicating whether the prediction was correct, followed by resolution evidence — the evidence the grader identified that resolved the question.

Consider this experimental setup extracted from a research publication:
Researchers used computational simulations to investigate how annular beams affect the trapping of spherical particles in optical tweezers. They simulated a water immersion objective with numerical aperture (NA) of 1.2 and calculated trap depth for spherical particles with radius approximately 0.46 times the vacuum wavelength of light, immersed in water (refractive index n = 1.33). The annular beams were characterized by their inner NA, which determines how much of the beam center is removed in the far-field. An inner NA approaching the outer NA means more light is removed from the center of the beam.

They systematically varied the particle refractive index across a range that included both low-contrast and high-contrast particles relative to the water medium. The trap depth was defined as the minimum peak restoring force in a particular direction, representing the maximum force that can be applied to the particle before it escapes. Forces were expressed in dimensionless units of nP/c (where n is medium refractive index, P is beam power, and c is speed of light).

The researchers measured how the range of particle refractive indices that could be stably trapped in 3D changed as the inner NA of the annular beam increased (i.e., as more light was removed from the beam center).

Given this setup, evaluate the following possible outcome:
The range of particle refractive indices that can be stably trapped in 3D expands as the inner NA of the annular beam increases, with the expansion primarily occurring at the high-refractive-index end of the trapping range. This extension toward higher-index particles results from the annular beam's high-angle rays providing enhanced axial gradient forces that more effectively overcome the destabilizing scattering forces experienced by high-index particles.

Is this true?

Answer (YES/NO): NO